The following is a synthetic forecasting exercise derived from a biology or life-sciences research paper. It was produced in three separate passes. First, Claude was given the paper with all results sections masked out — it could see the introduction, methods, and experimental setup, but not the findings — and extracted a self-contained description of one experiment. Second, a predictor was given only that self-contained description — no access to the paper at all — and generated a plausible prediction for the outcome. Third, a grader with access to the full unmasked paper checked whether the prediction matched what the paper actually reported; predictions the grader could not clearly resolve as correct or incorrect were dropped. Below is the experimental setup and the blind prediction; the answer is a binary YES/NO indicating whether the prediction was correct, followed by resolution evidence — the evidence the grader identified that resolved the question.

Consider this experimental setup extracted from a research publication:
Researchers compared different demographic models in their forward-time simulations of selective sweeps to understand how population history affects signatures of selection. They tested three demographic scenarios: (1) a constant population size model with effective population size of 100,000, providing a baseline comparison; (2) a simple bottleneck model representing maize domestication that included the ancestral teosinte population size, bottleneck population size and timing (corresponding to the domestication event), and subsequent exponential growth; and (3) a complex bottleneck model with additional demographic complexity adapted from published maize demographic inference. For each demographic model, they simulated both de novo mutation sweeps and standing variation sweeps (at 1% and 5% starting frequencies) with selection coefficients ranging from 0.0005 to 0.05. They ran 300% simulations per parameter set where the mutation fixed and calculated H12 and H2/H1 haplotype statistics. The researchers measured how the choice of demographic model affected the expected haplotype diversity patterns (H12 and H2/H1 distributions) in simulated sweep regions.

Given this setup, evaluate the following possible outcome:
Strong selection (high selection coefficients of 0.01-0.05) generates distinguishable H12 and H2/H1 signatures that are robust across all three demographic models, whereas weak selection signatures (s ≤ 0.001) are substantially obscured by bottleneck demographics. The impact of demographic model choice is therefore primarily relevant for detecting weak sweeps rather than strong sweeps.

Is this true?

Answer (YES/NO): NO